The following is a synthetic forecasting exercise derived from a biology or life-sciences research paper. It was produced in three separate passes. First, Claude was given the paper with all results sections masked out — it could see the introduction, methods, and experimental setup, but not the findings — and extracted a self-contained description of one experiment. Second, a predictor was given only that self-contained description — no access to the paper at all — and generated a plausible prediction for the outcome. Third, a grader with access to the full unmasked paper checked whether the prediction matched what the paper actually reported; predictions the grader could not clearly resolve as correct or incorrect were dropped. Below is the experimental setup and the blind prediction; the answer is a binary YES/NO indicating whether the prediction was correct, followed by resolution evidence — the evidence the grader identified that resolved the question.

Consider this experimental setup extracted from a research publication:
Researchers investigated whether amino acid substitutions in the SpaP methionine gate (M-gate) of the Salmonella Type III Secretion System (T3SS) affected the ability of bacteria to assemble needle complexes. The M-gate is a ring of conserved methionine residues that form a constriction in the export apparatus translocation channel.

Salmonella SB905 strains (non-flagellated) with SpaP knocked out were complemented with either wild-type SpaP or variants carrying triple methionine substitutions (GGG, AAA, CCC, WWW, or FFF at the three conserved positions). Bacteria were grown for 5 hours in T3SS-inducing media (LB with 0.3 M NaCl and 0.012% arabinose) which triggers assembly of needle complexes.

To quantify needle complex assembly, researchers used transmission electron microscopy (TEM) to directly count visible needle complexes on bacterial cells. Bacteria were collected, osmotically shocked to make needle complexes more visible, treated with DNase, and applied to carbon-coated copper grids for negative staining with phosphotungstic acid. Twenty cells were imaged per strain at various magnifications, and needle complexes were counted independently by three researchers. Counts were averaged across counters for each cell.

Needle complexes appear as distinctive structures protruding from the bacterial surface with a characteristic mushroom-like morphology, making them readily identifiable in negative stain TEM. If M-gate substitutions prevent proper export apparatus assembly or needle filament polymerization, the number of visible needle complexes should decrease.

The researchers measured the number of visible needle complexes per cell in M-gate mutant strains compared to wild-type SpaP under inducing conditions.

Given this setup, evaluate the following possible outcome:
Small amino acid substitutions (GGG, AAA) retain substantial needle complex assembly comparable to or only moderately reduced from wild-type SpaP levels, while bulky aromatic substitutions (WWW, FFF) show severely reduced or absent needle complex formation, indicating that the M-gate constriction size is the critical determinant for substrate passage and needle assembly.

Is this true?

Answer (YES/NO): NO